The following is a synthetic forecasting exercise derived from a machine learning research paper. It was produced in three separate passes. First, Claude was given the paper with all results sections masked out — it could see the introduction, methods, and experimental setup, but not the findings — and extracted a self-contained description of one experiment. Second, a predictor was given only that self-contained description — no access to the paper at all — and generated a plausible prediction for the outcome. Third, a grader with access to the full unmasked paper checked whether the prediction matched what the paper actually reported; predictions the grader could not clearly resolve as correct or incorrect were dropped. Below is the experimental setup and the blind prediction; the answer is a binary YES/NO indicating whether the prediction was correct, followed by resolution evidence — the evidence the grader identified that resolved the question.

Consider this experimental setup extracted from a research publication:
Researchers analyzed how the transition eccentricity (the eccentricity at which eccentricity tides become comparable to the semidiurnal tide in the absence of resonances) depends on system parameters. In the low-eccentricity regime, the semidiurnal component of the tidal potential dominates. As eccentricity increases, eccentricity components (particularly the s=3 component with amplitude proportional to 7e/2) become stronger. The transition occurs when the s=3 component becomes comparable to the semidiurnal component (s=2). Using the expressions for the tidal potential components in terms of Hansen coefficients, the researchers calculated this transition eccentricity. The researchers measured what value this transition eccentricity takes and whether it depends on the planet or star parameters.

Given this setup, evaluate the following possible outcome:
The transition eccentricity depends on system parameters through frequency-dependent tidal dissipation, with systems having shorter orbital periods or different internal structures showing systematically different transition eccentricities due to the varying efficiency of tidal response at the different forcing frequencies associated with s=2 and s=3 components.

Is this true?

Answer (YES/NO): NO